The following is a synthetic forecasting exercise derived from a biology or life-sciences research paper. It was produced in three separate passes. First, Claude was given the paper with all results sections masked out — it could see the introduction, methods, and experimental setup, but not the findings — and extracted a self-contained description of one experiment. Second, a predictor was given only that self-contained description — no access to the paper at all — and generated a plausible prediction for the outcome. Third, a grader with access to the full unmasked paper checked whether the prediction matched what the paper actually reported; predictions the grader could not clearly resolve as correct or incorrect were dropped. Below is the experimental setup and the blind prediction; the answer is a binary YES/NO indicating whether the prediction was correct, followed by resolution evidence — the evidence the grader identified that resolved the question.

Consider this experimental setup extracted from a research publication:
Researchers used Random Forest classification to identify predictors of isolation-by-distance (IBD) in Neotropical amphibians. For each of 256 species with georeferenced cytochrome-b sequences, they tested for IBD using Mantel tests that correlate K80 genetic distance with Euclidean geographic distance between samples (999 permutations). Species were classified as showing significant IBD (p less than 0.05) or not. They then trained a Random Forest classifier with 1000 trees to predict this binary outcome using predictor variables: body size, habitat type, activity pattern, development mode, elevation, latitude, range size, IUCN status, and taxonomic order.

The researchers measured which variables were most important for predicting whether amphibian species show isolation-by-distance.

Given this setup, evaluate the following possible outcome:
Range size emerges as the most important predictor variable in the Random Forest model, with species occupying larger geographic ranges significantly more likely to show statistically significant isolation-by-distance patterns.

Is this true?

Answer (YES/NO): NO